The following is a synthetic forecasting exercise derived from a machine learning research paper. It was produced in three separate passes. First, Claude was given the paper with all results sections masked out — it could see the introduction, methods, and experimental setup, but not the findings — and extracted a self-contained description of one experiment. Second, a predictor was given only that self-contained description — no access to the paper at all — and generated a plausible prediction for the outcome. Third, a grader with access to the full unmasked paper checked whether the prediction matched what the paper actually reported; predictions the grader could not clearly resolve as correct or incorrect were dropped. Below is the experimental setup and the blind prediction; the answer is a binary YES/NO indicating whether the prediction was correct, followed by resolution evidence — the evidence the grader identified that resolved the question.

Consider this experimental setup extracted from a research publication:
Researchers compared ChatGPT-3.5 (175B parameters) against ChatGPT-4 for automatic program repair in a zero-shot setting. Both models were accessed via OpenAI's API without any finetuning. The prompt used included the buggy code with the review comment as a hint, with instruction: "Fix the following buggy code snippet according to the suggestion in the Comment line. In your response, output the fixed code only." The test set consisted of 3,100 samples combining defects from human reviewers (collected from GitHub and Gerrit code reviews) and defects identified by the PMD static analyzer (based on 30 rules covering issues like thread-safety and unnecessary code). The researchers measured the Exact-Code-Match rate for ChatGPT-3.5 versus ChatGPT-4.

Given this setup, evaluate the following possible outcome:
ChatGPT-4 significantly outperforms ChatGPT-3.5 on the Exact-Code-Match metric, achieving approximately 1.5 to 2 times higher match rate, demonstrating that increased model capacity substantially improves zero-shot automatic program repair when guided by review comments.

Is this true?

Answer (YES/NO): NO